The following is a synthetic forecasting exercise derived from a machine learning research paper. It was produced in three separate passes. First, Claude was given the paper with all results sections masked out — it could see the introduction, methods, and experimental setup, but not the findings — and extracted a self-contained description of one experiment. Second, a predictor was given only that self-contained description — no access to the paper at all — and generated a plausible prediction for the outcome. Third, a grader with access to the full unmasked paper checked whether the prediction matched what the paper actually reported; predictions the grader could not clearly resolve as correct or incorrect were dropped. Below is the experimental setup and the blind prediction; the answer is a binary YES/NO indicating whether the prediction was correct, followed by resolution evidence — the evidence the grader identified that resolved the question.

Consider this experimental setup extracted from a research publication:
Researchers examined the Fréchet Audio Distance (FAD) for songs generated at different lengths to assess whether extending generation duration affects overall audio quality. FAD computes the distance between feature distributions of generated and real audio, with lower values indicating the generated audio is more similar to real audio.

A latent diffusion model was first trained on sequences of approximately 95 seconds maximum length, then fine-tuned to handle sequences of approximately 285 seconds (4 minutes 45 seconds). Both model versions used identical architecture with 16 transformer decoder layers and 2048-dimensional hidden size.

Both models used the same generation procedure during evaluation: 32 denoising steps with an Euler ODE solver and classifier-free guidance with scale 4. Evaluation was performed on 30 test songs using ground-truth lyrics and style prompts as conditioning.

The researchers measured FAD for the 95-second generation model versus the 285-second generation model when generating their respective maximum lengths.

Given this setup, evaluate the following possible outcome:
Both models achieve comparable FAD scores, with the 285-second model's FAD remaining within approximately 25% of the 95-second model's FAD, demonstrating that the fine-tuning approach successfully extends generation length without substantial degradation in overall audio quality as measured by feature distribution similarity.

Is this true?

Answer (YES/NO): YES